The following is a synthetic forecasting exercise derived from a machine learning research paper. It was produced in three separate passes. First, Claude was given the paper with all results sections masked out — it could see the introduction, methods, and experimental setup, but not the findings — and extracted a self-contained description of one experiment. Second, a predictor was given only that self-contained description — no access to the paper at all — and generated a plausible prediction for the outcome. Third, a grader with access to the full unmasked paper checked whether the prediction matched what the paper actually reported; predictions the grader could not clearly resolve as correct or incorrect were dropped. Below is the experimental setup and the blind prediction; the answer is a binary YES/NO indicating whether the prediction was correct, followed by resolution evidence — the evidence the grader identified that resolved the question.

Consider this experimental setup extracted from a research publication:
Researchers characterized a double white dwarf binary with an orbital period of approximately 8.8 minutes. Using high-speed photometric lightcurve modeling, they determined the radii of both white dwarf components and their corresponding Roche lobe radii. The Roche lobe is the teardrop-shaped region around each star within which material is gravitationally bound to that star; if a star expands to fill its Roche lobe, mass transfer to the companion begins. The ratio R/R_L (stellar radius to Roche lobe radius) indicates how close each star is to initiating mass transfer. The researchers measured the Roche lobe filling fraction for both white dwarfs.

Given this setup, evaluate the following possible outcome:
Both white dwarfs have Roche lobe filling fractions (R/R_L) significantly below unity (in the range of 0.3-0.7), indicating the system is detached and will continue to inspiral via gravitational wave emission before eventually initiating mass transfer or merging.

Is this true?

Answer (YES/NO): YES